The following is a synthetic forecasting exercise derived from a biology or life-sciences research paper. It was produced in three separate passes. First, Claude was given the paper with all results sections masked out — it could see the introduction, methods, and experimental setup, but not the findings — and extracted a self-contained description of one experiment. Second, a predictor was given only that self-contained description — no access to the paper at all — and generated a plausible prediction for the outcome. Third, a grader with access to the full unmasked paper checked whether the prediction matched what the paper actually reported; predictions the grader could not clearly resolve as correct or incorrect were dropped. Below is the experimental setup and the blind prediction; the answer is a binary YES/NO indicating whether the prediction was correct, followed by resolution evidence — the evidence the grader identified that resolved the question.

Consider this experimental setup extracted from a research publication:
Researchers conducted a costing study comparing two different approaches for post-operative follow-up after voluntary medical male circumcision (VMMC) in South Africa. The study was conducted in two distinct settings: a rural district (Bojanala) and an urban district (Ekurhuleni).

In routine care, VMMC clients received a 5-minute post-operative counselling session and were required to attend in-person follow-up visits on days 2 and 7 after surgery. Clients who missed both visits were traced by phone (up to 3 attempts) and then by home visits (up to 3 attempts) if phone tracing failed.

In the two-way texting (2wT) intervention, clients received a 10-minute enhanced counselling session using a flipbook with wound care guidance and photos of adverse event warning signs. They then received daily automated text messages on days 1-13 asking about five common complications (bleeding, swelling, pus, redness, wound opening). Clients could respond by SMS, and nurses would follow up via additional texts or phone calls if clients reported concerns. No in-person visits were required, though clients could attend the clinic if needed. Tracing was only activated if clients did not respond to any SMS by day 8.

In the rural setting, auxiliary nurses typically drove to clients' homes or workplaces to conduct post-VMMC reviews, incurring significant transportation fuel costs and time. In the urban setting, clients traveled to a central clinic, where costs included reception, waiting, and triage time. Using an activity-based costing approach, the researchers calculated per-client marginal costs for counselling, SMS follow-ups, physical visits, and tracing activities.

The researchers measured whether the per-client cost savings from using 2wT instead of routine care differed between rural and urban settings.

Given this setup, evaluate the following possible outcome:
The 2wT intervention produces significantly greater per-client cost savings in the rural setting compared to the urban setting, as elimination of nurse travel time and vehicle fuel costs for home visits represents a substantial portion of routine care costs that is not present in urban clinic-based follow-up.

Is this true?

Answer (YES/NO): YES